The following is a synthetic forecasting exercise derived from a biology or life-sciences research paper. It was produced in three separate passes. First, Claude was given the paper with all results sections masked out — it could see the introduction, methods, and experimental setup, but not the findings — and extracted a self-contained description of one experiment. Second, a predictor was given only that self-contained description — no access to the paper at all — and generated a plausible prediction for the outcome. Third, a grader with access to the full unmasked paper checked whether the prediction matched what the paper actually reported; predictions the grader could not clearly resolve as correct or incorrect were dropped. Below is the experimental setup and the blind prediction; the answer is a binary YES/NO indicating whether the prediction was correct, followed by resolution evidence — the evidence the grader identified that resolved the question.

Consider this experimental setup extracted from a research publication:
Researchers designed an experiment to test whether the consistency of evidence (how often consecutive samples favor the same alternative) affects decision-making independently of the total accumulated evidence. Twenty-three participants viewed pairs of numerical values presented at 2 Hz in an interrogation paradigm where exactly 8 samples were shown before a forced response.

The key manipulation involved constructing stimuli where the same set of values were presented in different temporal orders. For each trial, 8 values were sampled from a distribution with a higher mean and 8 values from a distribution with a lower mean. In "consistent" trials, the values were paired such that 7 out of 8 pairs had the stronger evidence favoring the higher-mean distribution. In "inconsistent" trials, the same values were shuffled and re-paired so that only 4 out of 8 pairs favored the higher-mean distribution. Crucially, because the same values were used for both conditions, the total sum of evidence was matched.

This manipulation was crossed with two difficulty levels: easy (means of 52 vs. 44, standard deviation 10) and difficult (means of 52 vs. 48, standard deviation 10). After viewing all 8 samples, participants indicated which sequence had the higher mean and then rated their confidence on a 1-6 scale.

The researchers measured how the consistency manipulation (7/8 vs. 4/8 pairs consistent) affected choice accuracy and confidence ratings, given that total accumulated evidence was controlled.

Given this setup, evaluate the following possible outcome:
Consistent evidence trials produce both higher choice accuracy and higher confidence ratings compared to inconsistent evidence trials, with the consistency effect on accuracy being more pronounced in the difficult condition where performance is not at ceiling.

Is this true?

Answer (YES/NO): YES